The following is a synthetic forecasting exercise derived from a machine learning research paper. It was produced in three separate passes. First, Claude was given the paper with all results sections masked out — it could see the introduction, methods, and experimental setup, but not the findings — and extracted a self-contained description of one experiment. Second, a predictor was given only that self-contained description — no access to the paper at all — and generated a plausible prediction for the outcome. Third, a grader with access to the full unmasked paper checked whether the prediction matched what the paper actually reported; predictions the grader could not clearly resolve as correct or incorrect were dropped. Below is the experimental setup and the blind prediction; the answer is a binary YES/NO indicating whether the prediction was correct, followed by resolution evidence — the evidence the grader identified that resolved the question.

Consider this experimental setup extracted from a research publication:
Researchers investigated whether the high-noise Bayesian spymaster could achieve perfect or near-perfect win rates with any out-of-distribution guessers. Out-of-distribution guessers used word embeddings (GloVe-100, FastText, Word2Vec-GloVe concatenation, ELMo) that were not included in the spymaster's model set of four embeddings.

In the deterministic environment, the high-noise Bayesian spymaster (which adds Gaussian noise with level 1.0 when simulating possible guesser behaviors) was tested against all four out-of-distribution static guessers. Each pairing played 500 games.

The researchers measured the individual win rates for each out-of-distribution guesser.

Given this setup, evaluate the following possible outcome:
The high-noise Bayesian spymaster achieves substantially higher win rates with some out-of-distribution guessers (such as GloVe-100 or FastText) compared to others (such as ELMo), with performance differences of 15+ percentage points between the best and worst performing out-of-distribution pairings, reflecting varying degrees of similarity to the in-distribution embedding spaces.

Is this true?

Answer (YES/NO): YES